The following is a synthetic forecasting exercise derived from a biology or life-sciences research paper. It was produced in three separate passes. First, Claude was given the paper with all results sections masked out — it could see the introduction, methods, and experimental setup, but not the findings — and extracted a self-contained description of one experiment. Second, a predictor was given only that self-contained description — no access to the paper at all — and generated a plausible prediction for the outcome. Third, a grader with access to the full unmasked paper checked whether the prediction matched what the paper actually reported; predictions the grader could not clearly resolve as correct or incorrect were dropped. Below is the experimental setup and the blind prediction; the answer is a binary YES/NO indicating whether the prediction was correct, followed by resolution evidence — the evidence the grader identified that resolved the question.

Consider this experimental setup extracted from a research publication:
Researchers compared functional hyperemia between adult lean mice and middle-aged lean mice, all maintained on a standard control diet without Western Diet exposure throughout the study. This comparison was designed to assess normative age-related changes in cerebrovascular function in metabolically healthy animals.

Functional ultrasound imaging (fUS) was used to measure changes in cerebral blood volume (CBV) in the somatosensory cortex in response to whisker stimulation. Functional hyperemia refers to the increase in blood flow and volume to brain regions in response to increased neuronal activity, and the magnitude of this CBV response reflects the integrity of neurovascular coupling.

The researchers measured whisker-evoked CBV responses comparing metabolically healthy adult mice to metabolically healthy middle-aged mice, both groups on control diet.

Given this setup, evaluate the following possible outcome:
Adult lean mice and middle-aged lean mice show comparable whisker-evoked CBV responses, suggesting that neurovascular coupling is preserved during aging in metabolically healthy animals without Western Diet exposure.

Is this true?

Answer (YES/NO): NO